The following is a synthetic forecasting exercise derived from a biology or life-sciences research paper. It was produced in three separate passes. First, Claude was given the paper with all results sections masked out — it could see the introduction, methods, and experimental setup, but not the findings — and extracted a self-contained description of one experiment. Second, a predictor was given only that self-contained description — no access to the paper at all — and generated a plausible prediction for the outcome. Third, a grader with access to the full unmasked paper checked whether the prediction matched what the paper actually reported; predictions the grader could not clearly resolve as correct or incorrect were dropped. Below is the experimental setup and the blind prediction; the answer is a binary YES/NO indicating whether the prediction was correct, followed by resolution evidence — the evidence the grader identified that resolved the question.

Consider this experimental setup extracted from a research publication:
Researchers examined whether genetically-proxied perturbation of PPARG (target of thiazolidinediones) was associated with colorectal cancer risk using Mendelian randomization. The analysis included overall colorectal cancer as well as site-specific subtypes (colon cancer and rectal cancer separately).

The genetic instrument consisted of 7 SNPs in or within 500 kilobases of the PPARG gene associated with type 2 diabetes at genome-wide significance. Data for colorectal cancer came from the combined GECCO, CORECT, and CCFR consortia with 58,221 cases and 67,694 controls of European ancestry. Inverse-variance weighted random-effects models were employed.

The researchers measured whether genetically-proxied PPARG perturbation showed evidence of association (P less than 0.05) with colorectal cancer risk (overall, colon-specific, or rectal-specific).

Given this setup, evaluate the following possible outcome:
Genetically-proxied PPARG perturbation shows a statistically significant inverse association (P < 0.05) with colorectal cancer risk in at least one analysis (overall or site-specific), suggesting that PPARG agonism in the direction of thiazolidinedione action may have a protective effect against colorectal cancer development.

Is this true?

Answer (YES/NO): NO